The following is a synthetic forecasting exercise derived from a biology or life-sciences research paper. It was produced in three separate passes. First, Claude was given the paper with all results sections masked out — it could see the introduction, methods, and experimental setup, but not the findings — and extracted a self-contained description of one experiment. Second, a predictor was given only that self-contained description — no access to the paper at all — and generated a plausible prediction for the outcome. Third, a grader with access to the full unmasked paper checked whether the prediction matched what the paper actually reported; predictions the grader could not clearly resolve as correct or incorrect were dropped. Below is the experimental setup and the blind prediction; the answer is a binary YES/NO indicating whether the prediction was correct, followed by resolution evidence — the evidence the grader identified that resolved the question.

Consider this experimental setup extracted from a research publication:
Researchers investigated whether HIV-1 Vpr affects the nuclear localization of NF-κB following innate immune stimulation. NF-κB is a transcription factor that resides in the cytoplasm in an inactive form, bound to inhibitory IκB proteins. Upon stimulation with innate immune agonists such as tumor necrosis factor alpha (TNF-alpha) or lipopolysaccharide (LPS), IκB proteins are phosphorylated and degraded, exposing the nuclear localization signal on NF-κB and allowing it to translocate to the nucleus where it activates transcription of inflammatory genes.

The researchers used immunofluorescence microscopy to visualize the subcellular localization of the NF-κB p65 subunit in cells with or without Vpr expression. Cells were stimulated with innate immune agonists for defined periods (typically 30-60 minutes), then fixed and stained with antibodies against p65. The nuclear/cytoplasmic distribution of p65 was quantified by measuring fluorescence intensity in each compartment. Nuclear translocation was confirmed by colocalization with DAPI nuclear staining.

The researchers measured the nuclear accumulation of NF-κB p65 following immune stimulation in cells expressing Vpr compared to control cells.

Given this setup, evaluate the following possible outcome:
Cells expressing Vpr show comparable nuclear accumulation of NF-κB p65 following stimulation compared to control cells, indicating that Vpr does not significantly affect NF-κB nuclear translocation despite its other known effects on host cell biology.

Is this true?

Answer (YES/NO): NO